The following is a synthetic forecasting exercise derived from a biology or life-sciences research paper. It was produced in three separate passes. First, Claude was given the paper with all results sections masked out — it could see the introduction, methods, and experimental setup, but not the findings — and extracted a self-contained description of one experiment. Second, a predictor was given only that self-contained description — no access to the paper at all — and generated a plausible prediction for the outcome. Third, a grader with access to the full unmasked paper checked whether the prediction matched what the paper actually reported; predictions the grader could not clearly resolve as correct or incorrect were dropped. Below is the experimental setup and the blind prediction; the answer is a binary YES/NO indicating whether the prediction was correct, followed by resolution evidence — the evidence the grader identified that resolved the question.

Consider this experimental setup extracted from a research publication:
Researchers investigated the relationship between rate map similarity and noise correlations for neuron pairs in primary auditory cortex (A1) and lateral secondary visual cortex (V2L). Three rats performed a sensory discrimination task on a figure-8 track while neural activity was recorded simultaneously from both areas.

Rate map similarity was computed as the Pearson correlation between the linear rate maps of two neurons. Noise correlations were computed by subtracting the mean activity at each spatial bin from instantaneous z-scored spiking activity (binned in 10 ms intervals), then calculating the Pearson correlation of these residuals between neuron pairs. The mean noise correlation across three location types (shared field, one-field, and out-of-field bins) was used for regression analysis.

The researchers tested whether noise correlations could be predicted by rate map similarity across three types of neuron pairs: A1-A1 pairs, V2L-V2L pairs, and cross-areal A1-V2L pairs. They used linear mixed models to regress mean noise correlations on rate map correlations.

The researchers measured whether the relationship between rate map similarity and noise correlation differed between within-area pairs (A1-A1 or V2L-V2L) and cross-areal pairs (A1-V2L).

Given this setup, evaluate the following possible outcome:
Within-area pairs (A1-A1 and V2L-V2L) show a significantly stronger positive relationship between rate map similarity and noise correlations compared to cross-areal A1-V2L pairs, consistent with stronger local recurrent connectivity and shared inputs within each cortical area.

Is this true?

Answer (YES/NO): YES